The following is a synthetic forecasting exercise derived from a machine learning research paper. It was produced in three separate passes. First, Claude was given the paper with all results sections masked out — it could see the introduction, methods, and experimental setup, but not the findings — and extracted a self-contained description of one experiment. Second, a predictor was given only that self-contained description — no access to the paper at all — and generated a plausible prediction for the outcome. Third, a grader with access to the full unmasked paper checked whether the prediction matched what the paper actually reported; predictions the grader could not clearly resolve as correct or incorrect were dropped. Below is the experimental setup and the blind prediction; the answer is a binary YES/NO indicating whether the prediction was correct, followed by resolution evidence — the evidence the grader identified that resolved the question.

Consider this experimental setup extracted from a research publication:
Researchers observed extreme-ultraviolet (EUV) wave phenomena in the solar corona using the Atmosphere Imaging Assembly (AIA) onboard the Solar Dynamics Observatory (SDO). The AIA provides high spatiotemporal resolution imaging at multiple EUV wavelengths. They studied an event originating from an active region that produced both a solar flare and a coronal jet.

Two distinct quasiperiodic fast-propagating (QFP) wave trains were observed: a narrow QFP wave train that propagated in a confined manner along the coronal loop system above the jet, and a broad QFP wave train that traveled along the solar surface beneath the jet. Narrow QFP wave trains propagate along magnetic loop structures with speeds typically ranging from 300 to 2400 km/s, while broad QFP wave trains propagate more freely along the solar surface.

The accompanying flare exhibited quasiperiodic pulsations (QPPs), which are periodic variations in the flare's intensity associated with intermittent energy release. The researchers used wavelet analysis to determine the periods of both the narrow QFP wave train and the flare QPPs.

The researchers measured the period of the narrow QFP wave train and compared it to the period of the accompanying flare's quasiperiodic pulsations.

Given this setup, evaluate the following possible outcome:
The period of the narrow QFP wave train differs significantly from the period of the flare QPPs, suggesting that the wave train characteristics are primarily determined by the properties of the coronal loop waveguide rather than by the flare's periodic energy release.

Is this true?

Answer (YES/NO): NO